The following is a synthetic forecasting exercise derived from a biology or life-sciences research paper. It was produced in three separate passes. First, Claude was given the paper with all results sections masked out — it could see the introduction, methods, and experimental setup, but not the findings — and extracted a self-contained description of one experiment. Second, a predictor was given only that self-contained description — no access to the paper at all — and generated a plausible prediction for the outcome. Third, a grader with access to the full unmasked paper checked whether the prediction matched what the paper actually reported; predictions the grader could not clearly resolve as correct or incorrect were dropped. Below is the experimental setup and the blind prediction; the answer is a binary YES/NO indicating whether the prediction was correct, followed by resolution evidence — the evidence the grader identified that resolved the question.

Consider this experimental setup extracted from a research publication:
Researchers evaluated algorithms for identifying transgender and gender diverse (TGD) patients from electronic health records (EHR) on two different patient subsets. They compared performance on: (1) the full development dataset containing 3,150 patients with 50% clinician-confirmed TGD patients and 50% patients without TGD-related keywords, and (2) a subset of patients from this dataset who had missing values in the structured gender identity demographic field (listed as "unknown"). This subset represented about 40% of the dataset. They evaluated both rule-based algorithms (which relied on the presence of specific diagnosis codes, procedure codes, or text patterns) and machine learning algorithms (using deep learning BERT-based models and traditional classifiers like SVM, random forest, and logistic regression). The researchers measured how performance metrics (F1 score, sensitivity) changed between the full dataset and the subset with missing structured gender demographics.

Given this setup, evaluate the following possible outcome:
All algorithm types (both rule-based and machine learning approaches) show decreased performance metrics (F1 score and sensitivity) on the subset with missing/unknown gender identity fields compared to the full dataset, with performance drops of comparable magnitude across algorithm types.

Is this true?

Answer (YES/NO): NO